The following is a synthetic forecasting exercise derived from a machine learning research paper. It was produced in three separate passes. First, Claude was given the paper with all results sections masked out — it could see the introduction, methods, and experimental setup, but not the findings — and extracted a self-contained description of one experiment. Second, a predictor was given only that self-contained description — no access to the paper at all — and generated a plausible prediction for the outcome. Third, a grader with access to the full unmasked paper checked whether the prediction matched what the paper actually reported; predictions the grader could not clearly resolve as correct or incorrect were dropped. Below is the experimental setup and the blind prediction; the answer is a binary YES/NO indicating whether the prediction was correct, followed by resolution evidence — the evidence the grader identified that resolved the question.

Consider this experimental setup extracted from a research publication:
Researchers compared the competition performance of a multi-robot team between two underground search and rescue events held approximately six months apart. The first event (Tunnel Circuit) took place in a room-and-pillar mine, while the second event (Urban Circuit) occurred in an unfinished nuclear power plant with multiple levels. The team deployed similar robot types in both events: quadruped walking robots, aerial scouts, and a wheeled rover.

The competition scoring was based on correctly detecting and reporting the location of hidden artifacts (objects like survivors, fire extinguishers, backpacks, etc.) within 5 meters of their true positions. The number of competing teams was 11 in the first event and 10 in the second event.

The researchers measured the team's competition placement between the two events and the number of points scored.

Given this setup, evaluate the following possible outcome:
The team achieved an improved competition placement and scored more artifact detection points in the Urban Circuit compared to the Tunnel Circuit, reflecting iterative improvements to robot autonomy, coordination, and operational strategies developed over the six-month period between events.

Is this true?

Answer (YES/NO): YES